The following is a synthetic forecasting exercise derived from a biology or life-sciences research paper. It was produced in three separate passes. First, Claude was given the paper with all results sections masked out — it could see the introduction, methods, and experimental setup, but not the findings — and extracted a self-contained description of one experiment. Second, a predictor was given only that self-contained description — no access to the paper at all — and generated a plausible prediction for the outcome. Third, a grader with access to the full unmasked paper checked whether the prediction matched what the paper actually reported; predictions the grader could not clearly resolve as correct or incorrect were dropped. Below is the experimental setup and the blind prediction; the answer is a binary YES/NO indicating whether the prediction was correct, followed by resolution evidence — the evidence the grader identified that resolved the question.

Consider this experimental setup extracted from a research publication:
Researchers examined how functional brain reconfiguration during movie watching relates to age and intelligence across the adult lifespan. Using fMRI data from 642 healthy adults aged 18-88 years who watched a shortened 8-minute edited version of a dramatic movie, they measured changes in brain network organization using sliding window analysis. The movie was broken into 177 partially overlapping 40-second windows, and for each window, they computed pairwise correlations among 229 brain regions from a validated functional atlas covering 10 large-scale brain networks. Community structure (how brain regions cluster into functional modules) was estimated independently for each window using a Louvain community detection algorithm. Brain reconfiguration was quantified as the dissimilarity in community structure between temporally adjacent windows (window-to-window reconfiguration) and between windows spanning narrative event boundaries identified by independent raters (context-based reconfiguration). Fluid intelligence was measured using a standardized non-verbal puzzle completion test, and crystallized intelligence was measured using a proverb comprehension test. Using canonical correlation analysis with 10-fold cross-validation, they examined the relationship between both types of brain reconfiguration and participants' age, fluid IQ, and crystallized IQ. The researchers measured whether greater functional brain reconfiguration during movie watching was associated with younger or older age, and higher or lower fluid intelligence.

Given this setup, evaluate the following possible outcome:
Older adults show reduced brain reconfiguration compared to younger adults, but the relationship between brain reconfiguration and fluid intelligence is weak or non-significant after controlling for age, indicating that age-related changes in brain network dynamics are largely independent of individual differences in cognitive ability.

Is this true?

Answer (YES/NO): NO